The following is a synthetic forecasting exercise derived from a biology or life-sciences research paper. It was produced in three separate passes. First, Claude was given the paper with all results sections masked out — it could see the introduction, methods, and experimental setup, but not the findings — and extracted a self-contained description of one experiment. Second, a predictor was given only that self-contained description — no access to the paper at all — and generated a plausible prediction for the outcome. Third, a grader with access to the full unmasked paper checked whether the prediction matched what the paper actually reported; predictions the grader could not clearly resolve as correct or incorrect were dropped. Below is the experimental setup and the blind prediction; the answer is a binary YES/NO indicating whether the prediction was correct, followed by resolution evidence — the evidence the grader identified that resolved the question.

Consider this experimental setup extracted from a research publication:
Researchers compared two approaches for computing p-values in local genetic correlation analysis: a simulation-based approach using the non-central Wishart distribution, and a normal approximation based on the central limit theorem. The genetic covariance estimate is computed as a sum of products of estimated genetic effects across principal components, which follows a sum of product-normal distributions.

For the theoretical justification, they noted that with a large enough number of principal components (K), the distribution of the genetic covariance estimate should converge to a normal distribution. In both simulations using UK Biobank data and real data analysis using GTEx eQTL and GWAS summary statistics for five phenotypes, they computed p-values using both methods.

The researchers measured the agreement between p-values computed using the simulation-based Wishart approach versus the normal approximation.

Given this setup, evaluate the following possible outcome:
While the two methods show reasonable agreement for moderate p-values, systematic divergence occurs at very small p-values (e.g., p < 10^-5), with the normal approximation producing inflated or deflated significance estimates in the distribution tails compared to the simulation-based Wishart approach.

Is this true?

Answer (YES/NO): NO